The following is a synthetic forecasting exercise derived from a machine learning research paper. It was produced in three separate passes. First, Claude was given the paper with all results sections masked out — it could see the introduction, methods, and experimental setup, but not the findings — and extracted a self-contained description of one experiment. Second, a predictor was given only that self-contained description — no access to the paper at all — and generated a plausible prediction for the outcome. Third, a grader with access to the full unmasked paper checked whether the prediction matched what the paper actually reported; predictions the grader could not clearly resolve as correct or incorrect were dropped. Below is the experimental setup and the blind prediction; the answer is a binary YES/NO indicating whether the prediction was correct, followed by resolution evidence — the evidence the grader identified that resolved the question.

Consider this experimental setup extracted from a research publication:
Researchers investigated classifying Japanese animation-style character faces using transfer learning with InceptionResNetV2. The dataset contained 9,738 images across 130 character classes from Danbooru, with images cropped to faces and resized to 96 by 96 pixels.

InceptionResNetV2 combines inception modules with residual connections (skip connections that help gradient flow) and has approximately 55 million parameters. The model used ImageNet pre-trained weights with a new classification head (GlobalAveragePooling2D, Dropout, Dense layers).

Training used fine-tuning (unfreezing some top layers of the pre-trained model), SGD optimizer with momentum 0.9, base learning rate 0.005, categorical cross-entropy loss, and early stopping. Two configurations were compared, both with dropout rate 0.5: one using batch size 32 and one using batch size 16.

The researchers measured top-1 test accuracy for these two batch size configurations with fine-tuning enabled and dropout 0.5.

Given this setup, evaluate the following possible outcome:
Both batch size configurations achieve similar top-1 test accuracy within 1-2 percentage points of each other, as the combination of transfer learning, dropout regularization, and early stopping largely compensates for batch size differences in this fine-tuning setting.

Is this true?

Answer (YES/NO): NO